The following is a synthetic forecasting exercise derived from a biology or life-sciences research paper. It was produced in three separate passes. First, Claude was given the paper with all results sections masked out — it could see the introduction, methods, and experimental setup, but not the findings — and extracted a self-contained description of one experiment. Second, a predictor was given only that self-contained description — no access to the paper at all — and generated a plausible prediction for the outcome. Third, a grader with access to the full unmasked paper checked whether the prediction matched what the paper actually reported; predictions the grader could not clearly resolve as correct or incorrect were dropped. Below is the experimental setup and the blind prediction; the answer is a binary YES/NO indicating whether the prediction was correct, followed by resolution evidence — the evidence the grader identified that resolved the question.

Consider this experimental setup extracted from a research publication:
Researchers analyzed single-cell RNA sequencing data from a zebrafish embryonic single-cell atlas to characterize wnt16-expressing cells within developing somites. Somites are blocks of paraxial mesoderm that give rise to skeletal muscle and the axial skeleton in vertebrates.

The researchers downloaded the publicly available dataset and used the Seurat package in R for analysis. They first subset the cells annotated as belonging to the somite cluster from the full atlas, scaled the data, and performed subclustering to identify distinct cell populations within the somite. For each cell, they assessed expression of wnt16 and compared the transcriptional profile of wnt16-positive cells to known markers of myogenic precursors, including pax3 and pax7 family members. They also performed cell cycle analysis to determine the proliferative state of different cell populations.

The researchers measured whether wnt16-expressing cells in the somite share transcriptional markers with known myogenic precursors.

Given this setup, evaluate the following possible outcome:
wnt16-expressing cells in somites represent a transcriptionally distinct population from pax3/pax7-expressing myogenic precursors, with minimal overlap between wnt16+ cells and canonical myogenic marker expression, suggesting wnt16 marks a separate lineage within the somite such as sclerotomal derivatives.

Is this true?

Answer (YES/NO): NO